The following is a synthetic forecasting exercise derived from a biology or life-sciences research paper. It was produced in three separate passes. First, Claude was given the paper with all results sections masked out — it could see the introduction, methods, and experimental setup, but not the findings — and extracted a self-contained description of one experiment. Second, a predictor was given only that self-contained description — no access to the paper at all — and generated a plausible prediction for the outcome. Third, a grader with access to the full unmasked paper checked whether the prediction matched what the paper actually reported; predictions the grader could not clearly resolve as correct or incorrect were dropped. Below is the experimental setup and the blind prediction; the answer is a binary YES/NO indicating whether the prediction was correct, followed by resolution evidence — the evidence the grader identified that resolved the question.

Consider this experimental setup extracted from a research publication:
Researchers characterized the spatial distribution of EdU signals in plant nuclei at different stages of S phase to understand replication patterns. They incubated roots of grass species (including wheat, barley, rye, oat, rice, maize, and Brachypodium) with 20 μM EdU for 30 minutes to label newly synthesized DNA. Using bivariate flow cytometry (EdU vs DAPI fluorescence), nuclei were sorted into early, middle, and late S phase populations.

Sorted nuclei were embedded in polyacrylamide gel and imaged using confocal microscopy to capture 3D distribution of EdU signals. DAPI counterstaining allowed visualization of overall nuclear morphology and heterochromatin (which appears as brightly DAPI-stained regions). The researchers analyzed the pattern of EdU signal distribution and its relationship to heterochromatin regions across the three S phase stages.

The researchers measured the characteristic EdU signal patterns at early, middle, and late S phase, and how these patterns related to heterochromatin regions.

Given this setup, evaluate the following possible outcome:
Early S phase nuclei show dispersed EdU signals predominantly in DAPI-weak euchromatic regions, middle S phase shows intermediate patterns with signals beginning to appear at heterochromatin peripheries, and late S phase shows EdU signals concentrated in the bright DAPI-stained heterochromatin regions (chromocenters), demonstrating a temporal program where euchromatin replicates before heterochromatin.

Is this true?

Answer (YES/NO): NO